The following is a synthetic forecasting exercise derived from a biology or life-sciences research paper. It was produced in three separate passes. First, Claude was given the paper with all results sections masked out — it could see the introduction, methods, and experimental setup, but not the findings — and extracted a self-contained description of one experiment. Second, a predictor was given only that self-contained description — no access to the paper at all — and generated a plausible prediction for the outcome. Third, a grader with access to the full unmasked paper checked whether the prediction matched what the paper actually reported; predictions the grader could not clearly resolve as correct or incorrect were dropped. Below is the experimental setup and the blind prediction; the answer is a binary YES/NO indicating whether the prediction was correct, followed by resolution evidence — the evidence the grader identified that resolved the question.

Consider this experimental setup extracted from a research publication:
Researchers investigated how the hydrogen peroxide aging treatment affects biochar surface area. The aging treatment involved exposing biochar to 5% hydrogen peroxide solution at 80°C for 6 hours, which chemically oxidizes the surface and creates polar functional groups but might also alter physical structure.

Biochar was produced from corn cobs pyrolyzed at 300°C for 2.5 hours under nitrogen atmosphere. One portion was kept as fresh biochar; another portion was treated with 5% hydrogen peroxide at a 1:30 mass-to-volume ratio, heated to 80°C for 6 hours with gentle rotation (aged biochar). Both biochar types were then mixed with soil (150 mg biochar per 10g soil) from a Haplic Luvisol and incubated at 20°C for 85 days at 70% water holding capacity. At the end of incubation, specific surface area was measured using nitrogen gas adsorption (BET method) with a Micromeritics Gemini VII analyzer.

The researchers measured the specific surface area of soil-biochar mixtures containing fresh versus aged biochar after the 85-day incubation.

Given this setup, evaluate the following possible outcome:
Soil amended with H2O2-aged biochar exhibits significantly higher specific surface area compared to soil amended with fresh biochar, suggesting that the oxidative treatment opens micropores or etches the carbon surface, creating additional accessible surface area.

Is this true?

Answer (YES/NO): NO